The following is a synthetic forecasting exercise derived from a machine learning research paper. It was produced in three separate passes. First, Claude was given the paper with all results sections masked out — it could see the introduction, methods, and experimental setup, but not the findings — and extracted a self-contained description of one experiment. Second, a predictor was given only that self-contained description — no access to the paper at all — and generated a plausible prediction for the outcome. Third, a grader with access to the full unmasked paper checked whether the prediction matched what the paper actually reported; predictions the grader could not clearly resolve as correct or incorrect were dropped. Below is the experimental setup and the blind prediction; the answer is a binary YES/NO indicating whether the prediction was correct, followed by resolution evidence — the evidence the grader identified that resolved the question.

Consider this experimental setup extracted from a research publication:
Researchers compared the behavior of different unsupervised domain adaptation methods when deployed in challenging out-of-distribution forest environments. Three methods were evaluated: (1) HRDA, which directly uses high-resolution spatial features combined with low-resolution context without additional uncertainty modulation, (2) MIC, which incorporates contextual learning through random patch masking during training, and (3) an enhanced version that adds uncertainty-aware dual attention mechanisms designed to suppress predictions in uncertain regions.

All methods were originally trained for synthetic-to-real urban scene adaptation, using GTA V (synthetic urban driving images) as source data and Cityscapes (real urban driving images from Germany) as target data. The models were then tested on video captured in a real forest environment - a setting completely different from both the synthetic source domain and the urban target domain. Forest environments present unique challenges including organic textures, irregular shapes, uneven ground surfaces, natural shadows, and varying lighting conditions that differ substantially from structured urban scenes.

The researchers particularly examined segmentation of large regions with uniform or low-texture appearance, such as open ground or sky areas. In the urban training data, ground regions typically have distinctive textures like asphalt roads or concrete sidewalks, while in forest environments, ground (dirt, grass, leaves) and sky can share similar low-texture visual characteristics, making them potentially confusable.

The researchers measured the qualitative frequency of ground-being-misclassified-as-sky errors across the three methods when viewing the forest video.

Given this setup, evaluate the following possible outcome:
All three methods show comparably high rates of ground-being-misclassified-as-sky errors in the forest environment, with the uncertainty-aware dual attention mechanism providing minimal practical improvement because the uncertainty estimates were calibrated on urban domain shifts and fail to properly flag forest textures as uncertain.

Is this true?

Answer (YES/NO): NO